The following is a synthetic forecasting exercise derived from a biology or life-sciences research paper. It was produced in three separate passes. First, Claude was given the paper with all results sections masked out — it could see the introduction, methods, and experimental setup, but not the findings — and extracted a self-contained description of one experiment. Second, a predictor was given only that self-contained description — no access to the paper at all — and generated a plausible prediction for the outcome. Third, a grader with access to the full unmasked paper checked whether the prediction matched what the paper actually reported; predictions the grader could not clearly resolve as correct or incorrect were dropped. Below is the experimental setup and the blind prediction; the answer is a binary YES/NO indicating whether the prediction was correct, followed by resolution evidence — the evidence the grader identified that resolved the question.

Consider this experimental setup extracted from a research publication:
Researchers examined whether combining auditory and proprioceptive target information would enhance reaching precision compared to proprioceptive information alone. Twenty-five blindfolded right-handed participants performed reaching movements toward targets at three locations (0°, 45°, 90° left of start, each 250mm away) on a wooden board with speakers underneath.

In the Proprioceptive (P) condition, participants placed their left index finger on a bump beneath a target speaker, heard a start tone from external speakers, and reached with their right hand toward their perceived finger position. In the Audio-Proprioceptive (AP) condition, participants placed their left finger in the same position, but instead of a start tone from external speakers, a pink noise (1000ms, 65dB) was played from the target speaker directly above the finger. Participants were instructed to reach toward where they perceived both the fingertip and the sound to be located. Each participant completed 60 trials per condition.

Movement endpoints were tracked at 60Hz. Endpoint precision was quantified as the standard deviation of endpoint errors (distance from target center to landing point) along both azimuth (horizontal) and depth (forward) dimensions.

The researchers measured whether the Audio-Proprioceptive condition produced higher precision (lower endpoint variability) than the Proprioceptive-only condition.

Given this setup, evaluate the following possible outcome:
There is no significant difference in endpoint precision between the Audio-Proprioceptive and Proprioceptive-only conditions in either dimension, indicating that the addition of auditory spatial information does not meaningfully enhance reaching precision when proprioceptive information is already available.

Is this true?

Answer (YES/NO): YES